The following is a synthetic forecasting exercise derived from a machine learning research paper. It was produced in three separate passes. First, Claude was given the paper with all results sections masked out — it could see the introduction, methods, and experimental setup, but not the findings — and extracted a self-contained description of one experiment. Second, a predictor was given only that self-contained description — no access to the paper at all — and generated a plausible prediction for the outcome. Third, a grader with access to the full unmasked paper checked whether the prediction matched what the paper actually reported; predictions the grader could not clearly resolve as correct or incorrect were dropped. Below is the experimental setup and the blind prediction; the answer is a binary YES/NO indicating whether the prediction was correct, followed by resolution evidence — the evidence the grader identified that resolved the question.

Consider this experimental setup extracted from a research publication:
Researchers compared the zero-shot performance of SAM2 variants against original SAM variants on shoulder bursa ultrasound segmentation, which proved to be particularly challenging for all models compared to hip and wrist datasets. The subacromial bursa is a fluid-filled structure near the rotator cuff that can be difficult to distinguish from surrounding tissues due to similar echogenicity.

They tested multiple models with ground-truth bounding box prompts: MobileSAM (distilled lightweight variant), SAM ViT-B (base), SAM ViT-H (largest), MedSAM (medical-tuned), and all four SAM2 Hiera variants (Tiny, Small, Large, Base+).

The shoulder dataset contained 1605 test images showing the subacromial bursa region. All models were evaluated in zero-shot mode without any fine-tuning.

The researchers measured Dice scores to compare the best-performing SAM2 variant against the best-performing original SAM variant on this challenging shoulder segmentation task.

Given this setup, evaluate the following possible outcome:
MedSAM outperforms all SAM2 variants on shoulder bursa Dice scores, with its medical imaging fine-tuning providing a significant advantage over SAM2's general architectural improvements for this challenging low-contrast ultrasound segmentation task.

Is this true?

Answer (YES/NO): NO